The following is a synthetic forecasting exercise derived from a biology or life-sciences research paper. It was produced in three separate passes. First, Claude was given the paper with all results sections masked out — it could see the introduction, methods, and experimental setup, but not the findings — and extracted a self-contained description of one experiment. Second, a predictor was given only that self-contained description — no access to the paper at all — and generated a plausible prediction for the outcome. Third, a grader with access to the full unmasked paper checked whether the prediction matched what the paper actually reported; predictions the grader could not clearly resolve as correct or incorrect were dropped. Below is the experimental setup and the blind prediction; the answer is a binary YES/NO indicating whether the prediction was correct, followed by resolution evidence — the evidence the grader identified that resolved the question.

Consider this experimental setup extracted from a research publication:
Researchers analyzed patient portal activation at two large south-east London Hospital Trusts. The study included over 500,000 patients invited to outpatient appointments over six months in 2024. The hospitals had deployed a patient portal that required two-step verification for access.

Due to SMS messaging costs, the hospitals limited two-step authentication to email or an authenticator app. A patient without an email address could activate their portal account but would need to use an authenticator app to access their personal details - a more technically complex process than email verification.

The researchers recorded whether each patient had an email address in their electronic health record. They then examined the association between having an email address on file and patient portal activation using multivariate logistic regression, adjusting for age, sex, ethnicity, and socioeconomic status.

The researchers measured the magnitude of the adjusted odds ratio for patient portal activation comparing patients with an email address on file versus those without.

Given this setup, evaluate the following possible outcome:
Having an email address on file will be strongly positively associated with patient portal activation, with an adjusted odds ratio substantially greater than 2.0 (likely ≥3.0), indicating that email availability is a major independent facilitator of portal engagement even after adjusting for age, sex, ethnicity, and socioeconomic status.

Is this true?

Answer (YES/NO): YES